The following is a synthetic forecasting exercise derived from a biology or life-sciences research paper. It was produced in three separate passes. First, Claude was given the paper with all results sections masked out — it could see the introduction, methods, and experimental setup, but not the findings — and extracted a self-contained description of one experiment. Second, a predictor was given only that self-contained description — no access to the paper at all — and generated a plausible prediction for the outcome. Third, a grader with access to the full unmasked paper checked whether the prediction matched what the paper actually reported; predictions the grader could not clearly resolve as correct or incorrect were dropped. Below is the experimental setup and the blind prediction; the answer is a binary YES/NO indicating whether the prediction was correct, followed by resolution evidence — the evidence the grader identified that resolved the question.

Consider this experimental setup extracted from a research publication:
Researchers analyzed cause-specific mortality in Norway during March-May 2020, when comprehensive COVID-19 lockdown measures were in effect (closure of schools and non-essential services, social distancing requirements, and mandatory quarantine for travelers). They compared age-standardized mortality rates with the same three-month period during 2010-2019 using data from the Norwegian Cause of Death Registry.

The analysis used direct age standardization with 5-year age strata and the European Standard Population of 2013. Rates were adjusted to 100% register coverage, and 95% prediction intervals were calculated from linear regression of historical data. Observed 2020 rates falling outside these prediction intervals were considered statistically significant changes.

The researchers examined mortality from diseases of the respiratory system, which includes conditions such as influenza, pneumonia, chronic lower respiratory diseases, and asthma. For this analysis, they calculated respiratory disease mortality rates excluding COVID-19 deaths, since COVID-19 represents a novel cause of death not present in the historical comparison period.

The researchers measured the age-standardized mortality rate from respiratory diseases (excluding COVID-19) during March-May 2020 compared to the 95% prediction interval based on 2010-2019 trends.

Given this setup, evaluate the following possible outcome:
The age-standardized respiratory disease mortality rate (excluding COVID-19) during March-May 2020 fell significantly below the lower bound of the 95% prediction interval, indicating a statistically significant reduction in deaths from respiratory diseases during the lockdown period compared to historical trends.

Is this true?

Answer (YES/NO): NO